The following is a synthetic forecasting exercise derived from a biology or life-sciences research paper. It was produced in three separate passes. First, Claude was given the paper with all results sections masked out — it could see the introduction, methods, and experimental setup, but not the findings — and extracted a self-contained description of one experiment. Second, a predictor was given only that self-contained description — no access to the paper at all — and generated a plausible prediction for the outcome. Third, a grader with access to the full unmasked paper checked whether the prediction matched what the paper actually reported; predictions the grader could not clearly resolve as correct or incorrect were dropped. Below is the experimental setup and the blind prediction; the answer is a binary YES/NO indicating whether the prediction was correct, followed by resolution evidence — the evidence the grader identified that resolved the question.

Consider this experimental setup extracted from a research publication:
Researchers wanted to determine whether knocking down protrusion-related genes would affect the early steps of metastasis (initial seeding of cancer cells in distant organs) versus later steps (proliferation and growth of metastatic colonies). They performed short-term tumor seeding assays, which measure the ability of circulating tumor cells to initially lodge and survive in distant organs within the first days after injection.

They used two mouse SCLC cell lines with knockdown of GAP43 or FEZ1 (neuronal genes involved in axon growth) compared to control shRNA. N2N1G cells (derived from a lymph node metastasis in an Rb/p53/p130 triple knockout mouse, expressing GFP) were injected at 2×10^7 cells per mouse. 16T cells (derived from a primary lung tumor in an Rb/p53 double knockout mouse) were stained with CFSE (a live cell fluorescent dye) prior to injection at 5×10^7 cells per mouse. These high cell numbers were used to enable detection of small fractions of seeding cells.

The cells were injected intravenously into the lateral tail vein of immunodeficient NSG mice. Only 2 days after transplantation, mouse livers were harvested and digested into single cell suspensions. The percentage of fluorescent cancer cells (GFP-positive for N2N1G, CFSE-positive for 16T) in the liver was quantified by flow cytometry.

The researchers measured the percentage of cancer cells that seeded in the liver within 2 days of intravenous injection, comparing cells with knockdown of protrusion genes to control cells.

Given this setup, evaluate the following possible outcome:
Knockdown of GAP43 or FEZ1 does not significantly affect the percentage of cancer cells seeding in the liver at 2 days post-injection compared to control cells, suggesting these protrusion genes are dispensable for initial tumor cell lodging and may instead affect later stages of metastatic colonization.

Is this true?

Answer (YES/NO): NO